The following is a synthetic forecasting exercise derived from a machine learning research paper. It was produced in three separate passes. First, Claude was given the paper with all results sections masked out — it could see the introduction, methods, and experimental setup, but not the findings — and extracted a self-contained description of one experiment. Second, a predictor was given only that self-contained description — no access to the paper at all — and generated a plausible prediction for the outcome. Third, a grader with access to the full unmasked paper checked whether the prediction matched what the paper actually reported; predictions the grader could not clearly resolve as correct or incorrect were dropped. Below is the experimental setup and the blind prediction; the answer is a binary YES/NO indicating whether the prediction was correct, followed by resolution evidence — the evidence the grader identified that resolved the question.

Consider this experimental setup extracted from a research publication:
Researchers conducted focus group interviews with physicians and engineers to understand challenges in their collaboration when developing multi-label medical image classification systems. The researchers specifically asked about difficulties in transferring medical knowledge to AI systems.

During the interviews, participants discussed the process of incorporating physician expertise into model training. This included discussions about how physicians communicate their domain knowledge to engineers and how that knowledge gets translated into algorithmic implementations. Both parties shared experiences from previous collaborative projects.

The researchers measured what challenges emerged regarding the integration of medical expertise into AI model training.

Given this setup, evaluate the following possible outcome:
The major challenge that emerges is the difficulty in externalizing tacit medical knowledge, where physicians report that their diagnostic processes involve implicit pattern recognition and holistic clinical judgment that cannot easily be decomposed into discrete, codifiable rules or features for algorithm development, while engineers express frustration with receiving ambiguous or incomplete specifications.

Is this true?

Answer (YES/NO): NO